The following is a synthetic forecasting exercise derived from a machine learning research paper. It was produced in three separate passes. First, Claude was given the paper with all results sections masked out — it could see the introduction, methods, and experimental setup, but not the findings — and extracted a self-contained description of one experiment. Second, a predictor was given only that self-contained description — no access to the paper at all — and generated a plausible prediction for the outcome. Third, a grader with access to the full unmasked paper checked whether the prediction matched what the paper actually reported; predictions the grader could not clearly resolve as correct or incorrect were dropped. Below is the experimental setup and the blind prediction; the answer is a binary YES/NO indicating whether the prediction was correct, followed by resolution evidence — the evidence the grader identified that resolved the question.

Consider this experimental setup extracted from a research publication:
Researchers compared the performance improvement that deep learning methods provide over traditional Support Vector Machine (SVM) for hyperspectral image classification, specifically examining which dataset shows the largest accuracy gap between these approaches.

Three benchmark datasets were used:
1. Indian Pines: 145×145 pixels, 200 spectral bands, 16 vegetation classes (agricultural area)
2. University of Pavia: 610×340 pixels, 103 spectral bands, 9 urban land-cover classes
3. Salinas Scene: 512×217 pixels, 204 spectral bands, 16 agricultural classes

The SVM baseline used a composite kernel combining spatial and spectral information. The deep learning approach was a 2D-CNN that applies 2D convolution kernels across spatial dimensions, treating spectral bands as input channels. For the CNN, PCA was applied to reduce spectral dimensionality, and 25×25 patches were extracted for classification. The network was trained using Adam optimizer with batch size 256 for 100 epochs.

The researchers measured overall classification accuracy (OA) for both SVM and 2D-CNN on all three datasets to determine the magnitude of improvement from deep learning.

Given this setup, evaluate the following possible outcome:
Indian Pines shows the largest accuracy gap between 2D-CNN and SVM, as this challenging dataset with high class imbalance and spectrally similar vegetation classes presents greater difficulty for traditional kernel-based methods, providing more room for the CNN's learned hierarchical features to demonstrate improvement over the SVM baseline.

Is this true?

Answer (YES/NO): NO